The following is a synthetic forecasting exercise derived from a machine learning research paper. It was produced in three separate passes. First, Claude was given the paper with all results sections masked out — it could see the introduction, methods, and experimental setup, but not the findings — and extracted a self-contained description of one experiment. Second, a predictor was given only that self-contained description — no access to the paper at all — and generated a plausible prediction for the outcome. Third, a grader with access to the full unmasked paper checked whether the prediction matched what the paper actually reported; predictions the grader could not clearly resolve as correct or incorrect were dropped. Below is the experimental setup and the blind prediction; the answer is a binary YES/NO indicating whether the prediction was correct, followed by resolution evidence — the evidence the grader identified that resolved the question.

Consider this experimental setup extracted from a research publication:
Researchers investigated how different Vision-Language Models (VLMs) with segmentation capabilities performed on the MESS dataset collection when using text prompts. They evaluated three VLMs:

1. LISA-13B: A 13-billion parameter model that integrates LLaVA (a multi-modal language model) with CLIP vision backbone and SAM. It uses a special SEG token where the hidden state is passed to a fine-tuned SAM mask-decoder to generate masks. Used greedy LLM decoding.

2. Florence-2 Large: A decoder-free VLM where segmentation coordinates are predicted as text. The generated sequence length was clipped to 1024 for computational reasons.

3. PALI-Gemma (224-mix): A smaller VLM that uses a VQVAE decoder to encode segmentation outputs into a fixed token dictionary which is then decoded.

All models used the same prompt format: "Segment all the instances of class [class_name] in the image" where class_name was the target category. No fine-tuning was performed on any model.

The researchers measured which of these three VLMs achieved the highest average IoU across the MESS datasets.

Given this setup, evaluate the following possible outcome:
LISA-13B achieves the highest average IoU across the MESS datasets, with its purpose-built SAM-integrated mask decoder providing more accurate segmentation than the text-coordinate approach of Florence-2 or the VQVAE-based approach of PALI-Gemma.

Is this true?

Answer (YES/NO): YES